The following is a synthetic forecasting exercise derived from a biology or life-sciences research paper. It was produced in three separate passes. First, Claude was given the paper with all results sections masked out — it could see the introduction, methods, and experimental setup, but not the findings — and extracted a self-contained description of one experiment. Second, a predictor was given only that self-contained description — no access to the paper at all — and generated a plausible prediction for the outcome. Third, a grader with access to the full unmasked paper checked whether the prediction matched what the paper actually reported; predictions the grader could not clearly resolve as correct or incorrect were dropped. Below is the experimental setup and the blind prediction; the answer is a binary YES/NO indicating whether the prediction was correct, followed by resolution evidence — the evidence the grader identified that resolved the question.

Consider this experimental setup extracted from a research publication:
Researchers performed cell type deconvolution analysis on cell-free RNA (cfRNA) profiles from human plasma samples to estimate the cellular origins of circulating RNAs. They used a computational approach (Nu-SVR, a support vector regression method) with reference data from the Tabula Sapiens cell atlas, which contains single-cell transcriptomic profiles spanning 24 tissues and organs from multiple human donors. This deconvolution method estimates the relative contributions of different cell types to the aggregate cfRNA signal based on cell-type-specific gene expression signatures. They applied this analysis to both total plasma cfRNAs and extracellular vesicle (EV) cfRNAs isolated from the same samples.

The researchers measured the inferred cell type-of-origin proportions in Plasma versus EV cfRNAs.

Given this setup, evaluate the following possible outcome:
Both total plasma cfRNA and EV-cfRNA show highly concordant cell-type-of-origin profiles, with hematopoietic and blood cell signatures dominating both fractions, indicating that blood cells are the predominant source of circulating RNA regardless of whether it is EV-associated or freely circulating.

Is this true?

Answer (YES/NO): YES